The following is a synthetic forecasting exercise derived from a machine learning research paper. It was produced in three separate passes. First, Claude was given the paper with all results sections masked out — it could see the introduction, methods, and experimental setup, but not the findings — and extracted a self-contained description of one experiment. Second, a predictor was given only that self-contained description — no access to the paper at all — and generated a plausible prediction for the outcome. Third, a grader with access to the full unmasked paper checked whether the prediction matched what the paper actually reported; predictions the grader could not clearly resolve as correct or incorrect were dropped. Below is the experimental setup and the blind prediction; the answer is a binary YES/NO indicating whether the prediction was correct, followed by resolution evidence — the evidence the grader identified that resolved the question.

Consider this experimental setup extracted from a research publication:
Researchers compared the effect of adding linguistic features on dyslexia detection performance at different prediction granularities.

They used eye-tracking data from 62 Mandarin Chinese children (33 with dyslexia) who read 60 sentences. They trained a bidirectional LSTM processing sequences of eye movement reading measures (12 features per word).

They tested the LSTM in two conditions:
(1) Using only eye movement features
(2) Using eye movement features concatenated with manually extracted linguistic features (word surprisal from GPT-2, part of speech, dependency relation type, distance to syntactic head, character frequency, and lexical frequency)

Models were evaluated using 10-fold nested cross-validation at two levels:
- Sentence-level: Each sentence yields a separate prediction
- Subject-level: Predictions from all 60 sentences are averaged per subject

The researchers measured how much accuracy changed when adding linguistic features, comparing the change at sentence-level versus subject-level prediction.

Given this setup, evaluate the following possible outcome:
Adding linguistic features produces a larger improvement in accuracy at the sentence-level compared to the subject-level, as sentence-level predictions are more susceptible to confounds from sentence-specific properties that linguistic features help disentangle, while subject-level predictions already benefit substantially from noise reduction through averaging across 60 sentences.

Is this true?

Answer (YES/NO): NO